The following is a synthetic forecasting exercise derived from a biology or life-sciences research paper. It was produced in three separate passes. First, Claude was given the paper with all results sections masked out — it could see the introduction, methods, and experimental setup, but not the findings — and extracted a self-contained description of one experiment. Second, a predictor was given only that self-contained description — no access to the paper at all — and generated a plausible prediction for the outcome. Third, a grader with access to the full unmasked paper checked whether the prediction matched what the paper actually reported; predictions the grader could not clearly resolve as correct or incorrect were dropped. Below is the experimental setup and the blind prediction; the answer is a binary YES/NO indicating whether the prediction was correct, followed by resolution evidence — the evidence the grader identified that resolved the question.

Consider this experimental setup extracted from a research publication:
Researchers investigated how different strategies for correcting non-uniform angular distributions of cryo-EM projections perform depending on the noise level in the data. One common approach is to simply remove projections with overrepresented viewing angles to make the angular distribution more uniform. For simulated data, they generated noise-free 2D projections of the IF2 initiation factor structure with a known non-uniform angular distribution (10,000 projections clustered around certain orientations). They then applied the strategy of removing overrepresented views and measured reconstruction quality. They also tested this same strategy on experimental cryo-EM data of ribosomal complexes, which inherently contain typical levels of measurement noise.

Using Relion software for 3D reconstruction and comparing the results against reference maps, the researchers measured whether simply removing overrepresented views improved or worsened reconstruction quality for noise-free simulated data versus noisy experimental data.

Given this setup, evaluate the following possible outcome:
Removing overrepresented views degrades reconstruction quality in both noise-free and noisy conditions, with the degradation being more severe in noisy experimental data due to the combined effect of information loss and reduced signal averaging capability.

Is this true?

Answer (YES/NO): NO